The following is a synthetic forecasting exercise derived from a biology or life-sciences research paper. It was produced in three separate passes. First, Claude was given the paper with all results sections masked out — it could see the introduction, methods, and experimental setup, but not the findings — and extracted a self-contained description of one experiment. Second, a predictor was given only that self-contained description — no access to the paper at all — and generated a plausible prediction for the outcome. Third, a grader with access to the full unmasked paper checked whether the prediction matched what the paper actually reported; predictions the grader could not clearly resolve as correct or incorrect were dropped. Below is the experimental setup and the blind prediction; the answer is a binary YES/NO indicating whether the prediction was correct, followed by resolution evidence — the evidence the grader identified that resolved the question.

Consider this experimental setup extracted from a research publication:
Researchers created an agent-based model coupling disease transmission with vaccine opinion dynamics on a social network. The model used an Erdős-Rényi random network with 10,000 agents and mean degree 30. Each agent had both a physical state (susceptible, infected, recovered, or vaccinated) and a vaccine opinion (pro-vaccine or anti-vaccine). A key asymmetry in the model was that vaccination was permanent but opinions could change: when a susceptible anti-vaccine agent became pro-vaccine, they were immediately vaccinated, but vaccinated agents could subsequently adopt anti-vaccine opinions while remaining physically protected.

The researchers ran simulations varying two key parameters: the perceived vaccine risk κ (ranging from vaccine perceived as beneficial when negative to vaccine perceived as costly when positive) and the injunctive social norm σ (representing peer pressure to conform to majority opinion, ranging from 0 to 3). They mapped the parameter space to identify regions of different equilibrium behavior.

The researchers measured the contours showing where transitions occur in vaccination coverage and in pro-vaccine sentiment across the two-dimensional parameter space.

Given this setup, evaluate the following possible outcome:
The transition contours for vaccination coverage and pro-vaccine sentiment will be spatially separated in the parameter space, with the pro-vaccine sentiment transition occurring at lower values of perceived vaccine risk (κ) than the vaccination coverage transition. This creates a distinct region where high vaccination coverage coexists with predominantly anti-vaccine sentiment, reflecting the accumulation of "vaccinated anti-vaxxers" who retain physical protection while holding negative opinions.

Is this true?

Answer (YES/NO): YES